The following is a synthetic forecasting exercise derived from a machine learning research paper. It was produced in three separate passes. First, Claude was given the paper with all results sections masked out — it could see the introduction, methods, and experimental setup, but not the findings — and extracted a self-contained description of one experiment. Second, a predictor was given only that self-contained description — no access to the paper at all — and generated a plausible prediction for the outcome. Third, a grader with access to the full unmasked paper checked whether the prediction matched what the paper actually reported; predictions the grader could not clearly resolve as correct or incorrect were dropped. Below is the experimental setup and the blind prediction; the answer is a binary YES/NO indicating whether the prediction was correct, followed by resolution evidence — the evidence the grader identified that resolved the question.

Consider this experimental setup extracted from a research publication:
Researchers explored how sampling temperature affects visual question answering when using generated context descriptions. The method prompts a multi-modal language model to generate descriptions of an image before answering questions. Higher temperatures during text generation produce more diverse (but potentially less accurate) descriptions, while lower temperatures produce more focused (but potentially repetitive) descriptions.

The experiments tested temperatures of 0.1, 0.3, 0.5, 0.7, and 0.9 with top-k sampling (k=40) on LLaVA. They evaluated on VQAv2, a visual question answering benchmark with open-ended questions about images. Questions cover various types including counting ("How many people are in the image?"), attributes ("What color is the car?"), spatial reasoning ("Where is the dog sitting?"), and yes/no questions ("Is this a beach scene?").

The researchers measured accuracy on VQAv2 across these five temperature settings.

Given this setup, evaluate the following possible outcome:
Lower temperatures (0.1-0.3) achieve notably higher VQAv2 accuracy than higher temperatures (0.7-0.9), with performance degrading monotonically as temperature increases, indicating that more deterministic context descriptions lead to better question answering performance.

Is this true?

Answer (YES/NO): NO